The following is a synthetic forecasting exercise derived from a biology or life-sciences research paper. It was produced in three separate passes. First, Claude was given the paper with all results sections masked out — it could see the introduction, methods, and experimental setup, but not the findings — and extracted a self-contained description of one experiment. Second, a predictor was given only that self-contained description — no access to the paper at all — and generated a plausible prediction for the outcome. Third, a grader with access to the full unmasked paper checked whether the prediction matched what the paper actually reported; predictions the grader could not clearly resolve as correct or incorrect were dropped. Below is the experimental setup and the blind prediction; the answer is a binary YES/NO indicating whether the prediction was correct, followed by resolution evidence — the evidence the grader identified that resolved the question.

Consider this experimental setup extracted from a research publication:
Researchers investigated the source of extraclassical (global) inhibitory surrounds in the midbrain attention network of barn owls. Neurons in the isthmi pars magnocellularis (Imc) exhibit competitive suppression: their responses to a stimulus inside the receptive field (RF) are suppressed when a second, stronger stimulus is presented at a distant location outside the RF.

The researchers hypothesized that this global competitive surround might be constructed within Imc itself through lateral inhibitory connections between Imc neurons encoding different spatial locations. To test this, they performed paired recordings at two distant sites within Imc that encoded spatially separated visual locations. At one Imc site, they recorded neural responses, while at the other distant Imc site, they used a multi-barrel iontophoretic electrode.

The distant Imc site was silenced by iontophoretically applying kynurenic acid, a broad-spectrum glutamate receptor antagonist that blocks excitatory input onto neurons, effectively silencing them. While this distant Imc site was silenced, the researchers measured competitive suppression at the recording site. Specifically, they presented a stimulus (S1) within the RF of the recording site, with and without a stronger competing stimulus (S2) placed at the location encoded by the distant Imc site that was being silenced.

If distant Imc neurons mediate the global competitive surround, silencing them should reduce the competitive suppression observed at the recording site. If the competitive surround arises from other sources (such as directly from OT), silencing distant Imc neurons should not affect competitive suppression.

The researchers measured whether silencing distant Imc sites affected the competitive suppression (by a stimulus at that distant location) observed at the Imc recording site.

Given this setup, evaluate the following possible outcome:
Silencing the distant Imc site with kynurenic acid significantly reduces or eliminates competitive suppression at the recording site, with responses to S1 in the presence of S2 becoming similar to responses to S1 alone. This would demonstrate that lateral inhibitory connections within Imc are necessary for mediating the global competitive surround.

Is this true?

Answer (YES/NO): YES